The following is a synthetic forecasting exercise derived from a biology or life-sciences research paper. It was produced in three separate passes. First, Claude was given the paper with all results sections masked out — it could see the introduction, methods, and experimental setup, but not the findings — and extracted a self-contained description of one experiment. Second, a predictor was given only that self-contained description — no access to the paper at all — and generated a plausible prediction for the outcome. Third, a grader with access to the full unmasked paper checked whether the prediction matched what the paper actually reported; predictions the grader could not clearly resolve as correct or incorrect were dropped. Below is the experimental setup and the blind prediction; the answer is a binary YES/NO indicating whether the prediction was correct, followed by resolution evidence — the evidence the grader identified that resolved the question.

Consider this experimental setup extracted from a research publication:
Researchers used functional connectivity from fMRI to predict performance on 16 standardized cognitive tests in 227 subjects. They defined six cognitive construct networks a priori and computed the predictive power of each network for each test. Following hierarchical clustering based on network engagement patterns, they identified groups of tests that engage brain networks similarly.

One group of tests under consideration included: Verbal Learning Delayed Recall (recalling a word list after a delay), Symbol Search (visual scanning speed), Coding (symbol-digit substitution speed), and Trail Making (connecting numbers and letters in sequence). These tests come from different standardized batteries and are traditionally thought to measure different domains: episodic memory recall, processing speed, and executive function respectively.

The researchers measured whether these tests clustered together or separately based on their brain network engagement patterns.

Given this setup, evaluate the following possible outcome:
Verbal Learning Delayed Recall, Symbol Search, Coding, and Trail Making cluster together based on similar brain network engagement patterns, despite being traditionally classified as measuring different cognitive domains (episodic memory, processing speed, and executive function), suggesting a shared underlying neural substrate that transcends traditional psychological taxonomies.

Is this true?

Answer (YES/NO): YES